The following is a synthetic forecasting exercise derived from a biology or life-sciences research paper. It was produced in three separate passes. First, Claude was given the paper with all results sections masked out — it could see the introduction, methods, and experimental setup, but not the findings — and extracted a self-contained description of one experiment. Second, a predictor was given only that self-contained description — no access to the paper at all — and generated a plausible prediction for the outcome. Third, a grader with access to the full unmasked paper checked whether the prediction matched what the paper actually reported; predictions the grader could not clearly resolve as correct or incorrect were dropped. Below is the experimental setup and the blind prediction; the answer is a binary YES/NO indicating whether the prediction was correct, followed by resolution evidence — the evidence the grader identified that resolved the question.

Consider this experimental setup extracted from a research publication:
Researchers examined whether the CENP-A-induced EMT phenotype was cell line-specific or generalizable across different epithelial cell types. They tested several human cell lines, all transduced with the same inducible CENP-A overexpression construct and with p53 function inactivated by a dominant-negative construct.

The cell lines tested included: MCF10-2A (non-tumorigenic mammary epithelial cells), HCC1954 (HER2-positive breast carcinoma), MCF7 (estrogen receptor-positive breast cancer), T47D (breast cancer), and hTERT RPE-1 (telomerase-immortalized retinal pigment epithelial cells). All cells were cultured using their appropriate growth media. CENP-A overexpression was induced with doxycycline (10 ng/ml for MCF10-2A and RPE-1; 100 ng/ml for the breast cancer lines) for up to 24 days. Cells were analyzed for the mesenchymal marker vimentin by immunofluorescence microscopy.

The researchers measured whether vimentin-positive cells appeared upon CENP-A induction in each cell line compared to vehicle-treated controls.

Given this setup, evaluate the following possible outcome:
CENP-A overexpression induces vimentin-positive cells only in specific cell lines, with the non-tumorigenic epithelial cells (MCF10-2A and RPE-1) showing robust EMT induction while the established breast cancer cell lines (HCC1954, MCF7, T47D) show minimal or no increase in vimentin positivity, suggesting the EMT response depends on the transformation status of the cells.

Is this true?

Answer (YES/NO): NO